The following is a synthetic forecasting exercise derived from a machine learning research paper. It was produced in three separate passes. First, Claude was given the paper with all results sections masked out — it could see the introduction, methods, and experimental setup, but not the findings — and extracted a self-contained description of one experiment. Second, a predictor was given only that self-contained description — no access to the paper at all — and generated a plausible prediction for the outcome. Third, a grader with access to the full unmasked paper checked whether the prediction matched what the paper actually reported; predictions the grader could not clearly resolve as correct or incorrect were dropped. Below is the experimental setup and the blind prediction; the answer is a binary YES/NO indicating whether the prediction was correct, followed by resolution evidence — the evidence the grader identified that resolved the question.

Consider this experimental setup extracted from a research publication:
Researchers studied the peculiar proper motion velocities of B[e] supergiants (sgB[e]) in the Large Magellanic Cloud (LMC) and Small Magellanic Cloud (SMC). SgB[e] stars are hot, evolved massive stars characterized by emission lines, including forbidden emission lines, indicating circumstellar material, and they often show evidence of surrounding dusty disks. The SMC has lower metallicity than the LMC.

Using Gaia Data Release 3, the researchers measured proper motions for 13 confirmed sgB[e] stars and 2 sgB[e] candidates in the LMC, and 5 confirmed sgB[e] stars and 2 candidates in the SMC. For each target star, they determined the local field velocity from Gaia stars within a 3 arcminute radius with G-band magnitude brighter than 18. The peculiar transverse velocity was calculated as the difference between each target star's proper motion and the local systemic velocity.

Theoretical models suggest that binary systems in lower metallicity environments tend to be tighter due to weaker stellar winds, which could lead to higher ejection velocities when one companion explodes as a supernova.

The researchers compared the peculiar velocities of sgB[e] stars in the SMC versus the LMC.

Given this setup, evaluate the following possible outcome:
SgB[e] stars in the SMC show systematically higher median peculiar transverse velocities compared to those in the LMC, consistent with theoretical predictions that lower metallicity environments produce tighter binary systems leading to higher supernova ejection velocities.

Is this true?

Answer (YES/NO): YES